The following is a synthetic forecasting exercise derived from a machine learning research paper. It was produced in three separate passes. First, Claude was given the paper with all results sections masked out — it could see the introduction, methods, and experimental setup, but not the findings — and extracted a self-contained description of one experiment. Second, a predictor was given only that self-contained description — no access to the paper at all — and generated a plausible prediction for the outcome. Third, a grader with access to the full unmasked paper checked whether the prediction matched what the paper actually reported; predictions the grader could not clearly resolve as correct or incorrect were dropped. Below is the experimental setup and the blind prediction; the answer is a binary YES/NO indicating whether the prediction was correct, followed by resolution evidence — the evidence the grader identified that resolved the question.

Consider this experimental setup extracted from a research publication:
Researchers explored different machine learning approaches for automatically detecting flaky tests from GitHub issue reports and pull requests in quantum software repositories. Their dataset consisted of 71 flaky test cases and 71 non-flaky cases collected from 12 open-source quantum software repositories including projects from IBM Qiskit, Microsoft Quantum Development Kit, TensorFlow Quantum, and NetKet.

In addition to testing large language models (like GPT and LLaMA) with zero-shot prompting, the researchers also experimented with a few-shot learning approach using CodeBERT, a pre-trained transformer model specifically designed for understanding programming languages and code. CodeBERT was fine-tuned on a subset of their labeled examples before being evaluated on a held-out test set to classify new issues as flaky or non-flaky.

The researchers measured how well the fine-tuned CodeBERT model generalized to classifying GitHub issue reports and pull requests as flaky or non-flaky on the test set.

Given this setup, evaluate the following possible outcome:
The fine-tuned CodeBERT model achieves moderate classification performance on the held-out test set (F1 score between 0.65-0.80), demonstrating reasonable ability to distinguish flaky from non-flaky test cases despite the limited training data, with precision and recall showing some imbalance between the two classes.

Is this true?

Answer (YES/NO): NO